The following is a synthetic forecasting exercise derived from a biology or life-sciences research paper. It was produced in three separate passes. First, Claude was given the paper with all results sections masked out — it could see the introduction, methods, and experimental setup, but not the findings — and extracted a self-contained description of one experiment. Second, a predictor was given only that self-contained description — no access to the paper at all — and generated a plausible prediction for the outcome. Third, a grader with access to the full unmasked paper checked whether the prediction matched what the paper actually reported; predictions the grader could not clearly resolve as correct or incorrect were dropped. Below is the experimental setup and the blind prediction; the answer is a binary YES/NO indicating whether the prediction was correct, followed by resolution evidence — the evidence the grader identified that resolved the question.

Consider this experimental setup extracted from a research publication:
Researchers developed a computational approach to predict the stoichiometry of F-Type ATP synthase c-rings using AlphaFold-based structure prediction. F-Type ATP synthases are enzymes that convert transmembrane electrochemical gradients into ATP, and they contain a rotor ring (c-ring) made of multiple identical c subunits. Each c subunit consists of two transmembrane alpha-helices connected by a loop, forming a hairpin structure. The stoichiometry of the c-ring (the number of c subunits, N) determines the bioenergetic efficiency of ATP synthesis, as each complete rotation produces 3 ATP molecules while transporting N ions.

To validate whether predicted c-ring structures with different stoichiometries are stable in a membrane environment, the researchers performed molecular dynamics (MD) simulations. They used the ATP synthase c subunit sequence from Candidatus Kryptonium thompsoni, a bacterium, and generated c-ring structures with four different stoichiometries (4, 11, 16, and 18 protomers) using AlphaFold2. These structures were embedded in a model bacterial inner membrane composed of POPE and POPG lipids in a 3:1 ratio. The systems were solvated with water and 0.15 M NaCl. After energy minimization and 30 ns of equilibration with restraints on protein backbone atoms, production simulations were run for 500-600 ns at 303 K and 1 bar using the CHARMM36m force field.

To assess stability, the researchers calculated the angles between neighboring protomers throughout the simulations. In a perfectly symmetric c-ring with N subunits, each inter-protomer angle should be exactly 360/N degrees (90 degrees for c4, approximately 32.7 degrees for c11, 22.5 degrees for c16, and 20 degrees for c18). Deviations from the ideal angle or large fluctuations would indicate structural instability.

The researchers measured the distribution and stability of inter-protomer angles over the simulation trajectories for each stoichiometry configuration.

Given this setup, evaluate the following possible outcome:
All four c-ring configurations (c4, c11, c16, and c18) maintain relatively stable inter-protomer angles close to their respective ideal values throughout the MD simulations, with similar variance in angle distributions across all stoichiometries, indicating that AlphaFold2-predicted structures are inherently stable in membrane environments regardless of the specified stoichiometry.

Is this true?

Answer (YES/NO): NO